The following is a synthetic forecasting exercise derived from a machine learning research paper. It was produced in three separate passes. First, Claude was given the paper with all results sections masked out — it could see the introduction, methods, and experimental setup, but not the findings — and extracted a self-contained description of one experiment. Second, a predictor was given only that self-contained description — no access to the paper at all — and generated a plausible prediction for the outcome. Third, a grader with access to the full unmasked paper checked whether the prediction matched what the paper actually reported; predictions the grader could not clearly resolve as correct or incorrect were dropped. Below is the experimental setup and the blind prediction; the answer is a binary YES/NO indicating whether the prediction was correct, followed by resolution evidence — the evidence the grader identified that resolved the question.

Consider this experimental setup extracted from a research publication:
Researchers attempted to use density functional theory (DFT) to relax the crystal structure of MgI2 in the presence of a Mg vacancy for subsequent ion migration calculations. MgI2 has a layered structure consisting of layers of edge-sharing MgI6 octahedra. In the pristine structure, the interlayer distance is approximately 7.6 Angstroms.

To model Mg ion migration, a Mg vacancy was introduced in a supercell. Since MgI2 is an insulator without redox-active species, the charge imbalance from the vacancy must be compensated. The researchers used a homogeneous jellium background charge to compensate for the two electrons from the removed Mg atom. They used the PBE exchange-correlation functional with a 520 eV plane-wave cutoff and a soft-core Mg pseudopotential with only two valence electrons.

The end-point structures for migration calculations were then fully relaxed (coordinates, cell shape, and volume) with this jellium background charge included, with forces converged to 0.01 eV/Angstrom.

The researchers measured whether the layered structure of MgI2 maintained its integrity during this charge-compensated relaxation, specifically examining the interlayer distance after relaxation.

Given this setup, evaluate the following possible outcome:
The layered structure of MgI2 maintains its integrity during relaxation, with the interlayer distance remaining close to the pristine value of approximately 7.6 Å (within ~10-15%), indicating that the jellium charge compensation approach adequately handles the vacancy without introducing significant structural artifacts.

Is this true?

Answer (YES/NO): NO